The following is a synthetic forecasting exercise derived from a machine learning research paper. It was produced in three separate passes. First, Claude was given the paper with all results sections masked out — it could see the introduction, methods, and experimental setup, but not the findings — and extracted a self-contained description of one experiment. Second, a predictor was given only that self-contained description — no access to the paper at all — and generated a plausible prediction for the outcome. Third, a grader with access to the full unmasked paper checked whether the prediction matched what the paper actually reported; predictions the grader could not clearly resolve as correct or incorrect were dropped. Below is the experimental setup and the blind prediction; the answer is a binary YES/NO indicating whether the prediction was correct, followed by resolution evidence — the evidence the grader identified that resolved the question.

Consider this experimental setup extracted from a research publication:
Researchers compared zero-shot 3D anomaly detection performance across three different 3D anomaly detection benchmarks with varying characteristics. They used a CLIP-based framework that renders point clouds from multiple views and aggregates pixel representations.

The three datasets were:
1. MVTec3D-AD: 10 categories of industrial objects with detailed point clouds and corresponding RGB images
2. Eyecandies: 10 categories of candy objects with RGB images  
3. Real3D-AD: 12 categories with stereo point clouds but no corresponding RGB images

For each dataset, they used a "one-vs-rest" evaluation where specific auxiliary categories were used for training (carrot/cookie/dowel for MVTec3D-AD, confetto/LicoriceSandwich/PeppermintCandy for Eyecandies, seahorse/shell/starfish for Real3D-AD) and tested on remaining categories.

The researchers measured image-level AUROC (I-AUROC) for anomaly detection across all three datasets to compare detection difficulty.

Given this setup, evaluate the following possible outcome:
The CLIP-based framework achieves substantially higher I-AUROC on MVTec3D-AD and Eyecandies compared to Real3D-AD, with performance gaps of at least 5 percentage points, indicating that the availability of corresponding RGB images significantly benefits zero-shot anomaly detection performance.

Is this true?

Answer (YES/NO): NO